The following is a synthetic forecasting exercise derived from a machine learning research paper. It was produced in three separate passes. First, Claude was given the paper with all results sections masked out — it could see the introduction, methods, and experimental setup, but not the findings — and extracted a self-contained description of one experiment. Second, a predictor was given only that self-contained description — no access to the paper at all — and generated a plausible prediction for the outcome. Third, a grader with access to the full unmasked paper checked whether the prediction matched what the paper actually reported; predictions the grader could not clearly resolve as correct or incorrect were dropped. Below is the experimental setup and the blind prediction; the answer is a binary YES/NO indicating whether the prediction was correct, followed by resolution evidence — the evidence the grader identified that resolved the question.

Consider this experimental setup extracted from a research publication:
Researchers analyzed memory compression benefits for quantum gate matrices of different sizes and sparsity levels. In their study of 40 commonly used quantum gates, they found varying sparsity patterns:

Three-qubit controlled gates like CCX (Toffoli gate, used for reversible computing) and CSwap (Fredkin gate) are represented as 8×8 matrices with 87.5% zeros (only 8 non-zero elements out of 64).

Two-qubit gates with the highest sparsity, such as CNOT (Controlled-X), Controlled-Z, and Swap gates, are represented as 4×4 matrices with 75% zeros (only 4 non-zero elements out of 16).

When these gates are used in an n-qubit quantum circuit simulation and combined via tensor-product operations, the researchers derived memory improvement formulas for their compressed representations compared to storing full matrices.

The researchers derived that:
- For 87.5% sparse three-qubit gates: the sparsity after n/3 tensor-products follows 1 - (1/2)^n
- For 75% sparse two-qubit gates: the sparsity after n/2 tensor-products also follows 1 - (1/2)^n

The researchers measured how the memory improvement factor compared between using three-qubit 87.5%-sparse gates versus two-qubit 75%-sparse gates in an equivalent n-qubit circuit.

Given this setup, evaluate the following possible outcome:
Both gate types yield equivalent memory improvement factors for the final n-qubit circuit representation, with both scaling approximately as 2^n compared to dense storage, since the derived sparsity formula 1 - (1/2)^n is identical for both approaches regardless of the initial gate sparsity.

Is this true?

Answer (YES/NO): YES